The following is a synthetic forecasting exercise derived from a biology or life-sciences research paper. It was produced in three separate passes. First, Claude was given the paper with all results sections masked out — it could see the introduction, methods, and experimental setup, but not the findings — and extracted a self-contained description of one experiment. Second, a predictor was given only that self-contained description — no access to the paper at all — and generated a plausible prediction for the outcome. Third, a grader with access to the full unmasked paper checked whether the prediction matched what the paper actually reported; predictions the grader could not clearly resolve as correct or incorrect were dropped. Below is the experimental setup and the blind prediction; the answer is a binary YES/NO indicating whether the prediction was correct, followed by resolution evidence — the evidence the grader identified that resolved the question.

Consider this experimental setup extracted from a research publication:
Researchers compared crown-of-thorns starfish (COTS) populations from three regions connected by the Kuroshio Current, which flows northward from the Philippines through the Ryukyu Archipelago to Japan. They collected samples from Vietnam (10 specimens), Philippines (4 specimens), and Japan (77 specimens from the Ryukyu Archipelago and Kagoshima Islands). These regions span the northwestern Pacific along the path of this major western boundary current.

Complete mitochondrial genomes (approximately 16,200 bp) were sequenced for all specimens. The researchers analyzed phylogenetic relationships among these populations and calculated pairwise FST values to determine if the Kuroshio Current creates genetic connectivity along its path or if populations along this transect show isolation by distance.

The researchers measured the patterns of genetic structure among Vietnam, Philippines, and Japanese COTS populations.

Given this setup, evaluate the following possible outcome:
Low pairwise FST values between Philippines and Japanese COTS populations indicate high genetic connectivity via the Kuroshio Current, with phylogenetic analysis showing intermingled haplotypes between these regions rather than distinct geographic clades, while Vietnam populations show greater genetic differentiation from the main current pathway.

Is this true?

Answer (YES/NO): NO